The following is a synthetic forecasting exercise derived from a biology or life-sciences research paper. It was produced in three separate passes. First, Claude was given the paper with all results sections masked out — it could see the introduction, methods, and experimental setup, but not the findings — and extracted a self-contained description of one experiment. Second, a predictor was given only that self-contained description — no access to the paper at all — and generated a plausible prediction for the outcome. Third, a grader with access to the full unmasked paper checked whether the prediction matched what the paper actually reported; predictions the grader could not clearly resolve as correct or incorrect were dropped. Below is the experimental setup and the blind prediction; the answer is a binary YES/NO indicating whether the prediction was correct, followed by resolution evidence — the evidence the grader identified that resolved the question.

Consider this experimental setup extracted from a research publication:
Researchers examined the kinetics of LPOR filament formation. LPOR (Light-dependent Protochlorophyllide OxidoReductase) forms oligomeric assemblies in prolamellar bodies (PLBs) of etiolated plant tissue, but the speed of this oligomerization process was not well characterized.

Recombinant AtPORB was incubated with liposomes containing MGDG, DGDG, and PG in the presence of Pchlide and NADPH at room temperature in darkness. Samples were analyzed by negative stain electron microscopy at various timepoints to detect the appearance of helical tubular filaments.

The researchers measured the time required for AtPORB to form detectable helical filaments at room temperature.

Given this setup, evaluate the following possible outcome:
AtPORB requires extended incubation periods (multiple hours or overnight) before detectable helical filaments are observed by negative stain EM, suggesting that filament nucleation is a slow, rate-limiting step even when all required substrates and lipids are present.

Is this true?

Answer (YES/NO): NO